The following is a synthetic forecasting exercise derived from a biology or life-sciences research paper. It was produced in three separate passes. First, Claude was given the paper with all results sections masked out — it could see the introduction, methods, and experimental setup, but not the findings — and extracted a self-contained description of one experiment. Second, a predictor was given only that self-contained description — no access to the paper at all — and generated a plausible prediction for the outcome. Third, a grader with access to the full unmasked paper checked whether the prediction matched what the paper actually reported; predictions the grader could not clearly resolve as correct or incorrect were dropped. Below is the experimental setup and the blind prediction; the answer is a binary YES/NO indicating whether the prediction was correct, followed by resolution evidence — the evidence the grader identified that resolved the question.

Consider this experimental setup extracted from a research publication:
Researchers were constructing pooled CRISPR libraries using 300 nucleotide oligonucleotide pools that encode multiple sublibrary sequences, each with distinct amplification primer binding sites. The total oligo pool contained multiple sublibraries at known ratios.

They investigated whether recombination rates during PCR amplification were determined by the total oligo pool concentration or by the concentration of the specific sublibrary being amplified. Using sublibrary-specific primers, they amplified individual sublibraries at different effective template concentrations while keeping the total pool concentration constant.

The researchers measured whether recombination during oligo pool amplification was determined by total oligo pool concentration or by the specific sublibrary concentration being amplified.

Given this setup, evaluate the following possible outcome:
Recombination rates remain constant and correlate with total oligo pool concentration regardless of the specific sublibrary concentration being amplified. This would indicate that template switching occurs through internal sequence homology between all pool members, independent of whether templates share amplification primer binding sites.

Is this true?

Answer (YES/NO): NO